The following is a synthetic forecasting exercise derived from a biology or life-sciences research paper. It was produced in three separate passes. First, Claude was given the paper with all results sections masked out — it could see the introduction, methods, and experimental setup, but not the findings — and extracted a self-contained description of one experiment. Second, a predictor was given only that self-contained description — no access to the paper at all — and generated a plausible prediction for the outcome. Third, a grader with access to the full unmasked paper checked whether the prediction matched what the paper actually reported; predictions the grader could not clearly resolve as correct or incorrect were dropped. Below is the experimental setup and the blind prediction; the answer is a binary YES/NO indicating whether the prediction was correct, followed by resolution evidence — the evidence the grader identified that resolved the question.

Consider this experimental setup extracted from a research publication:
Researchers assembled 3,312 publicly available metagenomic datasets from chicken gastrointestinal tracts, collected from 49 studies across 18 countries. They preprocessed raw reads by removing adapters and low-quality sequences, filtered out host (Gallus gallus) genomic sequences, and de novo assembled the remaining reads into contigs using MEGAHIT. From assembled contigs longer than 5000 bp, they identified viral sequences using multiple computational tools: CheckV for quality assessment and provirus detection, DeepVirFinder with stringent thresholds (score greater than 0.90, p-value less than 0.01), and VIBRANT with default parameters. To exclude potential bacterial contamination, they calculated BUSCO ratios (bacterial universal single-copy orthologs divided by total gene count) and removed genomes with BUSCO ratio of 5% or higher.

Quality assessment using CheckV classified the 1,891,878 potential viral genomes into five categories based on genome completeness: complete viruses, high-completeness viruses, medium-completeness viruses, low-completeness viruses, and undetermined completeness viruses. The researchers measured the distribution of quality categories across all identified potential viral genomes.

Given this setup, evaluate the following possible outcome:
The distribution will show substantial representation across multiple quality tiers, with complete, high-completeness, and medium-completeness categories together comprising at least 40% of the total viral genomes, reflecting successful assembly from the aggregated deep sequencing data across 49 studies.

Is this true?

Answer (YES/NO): NO